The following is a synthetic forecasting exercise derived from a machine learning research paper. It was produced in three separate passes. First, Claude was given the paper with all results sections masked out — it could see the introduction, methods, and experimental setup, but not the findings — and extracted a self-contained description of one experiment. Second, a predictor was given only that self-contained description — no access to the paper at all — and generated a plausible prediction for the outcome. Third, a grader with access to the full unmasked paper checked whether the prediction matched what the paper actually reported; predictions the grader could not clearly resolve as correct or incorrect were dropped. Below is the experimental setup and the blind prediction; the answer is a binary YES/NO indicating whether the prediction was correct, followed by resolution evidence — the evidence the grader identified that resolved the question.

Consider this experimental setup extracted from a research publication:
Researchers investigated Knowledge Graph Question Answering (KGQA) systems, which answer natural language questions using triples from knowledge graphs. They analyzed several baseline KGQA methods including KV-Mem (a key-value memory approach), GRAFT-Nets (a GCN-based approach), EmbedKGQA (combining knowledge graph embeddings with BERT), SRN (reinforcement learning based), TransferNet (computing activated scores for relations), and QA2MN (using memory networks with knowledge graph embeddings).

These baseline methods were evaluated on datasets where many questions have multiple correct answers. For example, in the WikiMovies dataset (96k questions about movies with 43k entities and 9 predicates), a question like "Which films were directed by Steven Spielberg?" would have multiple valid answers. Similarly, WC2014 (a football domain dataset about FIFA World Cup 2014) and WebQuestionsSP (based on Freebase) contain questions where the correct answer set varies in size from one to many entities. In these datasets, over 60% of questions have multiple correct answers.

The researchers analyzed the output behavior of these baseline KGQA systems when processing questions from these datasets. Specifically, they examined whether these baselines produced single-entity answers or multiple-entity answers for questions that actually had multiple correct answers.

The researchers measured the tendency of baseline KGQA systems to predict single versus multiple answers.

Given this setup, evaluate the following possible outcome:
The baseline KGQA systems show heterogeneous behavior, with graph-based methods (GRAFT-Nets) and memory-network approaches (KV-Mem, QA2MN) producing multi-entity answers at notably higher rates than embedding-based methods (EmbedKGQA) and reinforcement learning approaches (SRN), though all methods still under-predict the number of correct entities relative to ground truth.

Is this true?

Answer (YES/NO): NO